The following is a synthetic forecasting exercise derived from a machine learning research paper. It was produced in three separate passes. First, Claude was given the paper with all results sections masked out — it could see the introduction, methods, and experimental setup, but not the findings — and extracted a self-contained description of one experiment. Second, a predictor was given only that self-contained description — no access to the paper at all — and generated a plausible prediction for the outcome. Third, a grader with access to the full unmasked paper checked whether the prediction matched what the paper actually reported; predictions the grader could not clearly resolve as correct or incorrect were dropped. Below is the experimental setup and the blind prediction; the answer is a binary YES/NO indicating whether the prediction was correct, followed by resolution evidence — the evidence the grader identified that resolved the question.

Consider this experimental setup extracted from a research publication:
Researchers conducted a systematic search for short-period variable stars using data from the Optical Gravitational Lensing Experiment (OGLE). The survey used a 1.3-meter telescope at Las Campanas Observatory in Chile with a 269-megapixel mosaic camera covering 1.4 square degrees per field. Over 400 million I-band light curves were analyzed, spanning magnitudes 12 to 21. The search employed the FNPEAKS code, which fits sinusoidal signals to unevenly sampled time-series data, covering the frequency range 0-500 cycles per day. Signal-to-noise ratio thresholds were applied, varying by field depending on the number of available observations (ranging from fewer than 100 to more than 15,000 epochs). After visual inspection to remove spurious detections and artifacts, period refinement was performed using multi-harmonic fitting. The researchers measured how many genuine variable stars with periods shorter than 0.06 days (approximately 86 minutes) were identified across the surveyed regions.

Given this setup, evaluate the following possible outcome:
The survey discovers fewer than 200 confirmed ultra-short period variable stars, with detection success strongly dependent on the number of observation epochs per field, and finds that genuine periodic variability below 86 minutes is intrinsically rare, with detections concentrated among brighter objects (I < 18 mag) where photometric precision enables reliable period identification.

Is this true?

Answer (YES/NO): NO